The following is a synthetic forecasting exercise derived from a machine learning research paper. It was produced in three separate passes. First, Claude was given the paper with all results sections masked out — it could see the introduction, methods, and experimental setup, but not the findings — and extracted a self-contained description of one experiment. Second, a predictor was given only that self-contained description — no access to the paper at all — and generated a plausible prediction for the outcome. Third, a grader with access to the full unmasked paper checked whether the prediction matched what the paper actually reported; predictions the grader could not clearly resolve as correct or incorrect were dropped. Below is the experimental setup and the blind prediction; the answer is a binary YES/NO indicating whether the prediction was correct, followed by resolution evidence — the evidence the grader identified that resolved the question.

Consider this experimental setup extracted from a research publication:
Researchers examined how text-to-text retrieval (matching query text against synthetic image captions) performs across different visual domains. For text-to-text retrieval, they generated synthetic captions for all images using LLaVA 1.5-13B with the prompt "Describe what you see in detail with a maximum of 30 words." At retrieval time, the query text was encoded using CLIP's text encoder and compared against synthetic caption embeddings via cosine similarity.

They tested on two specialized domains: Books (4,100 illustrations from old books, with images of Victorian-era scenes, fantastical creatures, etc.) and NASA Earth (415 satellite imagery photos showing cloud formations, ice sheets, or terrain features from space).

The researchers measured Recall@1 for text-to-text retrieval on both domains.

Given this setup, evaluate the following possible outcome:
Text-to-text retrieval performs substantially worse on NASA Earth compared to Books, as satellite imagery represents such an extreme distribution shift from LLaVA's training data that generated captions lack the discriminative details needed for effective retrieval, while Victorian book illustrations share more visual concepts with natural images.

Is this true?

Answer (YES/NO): NO